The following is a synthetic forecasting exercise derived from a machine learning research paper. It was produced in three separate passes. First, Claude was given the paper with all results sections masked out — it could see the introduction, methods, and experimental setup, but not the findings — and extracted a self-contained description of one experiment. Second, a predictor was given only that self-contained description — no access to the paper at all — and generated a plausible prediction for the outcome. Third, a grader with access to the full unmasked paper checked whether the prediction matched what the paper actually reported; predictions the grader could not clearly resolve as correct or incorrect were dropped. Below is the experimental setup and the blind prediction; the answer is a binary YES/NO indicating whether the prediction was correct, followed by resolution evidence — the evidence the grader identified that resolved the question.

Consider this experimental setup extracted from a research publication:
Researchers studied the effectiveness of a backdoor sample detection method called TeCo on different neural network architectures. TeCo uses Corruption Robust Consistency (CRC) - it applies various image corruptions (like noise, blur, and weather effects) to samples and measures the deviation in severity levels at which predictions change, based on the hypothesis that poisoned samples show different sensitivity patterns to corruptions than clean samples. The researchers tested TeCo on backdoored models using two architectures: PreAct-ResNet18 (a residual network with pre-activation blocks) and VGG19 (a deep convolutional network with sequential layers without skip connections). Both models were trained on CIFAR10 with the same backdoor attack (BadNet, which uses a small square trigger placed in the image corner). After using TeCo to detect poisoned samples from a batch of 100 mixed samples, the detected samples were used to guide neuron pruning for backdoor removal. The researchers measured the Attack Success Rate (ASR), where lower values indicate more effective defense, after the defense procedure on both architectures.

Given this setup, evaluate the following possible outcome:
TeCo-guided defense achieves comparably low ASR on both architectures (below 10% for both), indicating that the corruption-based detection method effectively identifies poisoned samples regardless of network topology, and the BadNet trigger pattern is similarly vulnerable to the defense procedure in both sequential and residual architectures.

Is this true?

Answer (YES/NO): NO